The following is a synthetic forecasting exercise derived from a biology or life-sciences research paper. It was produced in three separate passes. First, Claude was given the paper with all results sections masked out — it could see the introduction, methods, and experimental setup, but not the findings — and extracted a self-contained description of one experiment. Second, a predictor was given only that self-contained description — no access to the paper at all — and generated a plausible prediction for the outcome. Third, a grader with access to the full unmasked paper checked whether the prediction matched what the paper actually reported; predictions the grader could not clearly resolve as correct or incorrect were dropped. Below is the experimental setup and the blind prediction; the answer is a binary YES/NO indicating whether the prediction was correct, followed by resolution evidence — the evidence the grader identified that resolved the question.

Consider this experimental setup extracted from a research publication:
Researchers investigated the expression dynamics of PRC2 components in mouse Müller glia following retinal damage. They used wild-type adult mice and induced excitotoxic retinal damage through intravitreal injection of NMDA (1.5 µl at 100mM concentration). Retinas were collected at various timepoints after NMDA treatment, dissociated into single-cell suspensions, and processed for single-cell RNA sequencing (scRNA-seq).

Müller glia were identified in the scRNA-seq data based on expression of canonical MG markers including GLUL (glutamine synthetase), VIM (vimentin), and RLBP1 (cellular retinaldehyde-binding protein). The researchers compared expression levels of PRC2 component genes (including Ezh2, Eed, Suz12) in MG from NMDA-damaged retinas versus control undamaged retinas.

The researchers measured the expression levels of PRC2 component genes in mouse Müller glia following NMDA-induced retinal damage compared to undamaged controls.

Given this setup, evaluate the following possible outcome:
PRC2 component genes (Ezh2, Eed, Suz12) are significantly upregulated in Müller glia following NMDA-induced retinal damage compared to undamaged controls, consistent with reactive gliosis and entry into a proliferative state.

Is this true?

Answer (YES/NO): NO